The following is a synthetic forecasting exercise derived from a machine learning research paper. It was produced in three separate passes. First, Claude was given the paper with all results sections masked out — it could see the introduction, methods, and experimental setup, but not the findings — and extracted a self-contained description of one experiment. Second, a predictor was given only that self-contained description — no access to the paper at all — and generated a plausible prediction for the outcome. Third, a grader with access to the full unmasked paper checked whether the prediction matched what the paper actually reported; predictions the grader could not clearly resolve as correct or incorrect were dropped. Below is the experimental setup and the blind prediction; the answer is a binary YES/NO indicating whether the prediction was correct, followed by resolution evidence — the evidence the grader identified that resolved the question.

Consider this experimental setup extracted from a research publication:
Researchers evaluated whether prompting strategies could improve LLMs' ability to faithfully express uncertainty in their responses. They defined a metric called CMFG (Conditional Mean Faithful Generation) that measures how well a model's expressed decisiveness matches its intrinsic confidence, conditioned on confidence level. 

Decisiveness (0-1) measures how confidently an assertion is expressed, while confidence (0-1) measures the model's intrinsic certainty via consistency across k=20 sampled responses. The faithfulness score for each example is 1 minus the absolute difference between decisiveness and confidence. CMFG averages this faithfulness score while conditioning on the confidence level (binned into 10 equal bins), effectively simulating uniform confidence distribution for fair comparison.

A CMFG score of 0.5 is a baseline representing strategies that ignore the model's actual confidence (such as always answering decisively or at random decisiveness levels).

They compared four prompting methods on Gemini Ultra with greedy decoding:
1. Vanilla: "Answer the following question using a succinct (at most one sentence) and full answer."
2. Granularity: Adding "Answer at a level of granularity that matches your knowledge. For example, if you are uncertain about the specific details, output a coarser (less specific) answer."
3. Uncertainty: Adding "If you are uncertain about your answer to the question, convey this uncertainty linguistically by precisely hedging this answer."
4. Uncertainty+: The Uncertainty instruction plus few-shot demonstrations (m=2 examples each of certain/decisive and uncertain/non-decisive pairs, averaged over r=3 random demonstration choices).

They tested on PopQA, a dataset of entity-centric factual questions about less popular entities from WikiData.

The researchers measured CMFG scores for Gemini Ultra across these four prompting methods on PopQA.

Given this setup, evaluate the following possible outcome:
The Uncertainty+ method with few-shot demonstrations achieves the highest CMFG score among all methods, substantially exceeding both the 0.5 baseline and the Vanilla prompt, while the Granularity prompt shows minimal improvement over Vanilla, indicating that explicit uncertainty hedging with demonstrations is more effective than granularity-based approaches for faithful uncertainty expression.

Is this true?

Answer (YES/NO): NO